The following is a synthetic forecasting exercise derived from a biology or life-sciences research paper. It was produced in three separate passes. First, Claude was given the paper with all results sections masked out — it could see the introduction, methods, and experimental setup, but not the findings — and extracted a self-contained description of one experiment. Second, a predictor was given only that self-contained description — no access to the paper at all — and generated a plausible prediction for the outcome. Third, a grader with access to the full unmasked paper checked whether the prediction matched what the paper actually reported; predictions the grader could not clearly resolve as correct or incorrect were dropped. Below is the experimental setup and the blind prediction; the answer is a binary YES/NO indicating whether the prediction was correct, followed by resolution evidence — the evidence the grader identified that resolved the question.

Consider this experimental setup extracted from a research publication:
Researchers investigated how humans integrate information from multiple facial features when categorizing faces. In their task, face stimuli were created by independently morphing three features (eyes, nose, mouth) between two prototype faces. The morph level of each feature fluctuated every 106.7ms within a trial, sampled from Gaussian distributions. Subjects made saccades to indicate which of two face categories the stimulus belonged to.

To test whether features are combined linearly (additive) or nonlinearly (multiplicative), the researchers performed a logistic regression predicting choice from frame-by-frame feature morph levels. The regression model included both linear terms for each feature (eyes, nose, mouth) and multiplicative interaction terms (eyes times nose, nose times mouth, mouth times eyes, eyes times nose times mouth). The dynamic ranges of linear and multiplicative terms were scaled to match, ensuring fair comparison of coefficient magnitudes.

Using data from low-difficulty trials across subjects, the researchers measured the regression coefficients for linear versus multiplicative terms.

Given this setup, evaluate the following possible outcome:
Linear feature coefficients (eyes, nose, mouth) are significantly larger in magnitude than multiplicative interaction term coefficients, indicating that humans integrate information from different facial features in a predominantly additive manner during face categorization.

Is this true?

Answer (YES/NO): YES